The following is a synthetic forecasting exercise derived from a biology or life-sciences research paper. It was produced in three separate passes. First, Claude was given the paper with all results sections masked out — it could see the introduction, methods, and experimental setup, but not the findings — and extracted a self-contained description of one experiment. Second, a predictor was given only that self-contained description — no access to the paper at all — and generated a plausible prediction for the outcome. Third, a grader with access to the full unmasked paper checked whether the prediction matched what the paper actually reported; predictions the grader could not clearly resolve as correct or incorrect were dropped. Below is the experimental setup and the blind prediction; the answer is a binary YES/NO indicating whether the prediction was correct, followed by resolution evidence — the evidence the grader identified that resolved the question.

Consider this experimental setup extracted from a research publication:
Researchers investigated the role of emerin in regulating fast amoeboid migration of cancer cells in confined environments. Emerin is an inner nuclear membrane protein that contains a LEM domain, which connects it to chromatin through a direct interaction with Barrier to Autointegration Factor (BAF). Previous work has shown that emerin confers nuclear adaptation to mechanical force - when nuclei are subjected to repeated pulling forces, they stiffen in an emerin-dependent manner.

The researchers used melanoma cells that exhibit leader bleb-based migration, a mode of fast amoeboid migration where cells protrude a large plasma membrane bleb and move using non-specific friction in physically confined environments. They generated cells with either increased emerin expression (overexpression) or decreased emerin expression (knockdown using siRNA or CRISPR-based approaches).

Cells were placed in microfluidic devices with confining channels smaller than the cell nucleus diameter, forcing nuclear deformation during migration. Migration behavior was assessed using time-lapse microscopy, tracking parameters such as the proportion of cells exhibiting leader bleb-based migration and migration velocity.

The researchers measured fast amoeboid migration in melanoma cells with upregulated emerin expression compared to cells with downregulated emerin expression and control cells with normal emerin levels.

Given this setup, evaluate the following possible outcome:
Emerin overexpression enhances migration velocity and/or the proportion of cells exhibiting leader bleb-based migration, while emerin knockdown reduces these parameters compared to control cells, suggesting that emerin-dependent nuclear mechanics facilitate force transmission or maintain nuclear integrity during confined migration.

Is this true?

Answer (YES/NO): NO